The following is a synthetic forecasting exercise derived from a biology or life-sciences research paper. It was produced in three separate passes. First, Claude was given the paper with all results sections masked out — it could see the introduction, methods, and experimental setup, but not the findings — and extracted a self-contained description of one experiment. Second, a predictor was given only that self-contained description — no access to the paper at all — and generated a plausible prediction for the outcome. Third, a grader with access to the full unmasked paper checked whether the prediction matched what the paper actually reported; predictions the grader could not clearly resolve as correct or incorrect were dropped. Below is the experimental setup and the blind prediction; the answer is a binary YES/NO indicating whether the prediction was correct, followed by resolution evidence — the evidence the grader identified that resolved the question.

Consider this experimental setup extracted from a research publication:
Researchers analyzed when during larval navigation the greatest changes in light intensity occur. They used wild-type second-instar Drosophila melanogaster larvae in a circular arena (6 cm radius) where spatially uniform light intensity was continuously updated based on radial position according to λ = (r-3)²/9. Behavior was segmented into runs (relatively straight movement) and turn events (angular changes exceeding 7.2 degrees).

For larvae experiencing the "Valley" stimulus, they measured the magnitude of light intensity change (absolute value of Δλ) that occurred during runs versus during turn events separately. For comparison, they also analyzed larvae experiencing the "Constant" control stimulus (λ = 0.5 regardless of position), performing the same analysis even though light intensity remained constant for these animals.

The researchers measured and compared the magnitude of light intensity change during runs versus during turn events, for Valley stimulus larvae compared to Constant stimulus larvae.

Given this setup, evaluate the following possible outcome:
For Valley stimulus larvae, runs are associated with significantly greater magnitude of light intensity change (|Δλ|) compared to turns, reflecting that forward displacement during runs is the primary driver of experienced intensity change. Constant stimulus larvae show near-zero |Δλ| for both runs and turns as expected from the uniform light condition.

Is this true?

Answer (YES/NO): YES